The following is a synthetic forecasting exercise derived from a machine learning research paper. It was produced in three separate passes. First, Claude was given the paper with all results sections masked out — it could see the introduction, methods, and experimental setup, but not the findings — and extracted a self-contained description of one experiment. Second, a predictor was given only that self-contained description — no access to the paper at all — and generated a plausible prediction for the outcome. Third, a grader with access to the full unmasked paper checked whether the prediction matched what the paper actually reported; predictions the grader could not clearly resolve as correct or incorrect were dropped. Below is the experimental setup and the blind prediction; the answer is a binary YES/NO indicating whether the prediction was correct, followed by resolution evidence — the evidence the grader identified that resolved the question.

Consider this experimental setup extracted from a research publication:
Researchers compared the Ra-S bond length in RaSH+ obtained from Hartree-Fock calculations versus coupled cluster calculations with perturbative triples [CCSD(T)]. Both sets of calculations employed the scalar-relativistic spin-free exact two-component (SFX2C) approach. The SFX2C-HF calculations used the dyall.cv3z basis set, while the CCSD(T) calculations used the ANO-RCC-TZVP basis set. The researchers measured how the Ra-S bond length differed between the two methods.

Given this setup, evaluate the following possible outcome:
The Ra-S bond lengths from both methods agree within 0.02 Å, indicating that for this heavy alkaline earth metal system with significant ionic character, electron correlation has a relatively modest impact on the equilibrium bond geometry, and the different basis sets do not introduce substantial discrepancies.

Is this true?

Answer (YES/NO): NO